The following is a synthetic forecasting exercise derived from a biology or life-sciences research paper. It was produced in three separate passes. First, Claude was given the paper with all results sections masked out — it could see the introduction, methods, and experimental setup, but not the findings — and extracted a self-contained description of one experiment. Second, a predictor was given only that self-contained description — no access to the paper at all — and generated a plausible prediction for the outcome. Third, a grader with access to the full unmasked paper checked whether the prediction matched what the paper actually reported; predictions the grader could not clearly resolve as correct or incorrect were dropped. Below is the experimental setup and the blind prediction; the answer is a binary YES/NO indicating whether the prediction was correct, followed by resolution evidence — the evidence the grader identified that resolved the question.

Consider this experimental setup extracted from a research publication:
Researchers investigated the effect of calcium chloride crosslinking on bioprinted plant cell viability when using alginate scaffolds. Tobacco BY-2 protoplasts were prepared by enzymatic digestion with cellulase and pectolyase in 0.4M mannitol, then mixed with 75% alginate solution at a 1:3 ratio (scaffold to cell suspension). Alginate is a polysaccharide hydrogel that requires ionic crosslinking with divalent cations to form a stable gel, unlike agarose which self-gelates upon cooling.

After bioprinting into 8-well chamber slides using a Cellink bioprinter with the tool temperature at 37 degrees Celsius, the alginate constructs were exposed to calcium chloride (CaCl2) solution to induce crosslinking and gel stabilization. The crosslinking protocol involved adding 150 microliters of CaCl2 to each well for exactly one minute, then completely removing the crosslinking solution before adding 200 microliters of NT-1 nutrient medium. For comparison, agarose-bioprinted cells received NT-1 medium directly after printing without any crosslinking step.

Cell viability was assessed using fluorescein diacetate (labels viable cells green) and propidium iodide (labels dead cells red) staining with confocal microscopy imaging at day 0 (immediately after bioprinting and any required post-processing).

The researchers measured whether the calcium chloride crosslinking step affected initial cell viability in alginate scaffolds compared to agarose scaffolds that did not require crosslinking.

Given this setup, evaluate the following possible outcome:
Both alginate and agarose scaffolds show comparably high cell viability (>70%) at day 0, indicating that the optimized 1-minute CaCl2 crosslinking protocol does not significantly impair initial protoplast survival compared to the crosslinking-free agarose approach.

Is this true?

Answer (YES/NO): NO